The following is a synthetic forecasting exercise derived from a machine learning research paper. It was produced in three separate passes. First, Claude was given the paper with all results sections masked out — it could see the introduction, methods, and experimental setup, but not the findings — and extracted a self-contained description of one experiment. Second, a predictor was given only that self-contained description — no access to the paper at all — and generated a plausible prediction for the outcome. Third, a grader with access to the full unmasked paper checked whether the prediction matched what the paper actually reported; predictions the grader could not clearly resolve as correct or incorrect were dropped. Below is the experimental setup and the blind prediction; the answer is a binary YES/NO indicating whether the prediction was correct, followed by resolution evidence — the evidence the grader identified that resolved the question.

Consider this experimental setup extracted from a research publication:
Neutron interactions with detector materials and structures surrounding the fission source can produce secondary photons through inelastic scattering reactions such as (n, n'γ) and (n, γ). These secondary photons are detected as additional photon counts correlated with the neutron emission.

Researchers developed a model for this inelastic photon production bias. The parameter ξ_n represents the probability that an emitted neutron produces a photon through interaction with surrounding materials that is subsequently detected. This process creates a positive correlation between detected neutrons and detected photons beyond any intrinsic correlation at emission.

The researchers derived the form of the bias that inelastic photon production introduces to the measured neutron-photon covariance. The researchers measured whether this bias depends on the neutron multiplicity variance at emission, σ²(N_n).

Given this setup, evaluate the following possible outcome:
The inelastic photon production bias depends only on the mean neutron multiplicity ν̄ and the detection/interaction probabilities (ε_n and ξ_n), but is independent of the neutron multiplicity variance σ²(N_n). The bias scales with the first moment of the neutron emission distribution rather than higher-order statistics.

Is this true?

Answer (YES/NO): NO